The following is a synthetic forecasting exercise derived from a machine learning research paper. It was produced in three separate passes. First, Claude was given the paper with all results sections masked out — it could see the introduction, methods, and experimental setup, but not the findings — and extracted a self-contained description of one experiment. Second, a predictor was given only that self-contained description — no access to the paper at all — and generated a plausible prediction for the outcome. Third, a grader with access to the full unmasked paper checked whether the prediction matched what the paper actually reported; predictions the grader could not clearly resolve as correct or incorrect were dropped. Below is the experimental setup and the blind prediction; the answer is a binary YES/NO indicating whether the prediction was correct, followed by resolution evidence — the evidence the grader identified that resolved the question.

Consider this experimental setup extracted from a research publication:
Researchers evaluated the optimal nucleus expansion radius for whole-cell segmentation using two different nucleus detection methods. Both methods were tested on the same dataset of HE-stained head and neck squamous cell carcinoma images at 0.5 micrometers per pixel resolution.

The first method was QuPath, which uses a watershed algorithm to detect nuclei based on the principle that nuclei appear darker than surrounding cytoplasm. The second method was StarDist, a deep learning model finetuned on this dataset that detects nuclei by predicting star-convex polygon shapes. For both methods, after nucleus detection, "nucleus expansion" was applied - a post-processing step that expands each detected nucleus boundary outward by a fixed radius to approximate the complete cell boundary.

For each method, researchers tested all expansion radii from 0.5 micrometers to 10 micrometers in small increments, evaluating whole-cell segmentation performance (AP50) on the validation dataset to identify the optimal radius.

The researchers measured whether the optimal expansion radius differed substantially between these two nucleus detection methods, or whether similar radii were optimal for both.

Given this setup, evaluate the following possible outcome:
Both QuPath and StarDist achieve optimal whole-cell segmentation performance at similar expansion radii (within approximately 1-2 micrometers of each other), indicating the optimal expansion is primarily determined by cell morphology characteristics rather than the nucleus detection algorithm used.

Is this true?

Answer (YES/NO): YES